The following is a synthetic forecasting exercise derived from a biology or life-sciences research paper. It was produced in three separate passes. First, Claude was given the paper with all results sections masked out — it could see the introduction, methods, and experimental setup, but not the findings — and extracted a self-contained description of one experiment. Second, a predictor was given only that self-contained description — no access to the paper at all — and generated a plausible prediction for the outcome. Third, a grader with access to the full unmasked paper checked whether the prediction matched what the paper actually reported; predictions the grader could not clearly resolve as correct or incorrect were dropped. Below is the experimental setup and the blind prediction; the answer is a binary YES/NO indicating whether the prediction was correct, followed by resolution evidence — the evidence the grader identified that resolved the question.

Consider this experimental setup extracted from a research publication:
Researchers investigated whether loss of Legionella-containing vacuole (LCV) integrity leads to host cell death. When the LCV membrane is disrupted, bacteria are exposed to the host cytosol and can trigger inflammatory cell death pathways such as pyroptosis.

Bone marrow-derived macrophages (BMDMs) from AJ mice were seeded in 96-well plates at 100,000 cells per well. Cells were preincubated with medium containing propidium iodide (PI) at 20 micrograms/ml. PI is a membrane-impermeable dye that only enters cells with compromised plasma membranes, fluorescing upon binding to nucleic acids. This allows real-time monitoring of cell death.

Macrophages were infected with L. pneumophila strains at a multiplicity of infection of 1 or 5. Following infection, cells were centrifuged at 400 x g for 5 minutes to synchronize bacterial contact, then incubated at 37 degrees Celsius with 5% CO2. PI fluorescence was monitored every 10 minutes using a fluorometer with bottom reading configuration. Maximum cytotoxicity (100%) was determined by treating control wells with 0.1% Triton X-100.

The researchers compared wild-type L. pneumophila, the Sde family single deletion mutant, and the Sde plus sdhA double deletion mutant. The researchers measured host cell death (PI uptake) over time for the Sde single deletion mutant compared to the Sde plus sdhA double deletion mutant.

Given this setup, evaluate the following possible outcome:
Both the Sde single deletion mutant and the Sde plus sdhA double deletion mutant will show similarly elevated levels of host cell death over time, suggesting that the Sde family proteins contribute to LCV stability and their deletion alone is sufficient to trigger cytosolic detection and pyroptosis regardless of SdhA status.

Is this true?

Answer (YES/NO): NO